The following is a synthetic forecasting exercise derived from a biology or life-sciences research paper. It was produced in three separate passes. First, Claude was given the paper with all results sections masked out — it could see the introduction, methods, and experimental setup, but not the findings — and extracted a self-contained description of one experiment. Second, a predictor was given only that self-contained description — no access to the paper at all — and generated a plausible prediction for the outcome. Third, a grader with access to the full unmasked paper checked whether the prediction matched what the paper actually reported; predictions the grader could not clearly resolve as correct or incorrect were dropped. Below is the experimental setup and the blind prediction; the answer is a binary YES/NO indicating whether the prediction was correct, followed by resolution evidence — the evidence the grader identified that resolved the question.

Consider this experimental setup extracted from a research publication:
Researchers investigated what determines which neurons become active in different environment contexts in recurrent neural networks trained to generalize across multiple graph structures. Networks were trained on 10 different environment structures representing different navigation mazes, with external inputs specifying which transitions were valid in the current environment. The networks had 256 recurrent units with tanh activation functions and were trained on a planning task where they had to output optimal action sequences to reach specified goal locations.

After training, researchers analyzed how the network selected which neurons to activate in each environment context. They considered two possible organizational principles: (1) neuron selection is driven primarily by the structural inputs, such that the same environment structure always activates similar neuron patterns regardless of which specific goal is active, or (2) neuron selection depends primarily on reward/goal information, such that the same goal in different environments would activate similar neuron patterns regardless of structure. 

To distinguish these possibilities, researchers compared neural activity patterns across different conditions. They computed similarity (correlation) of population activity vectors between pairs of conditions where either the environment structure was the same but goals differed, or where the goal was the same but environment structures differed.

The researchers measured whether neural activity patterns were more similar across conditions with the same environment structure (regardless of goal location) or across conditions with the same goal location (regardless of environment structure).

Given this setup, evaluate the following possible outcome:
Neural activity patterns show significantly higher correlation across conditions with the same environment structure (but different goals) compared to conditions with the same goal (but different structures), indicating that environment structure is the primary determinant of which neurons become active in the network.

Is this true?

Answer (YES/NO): YES